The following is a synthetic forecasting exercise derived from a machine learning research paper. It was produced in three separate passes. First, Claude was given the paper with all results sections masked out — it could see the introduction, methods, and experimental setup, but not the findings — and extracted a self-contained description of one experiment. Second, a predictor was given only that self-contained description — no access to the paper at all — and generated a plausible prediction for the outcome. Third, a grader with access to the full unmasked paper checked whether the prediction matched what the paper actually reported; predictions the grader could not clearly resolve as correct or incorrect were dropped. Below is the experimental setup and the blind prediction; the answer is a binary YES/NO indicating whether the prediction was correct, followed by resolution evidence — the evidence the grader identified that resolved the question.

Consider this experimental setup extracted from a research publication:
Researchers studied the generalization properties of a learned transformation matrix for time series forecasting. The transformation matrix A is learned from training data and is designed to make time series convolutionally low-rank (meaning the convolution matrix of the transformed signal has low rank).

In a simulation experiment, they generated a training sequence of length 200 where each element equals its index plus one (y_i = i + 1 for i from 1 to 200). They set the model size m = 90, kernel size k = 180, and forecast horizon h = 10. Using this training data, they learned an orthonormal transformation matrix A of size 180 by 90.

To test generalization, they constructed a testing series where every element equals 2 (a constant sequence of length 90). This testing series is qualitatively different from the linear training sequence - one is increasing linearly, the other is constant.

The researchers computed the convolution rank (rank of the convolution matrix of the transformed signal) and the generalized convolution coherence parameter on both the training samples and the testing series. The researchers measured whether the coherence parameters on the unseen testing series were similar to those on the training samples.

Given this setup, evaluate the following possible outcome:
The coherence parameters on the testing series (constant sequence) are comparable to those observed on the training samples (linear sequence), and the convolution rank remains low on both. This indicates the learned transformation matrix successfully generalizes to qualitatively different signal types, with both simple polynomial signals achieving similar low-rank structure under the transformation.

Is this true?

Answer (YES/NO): YES